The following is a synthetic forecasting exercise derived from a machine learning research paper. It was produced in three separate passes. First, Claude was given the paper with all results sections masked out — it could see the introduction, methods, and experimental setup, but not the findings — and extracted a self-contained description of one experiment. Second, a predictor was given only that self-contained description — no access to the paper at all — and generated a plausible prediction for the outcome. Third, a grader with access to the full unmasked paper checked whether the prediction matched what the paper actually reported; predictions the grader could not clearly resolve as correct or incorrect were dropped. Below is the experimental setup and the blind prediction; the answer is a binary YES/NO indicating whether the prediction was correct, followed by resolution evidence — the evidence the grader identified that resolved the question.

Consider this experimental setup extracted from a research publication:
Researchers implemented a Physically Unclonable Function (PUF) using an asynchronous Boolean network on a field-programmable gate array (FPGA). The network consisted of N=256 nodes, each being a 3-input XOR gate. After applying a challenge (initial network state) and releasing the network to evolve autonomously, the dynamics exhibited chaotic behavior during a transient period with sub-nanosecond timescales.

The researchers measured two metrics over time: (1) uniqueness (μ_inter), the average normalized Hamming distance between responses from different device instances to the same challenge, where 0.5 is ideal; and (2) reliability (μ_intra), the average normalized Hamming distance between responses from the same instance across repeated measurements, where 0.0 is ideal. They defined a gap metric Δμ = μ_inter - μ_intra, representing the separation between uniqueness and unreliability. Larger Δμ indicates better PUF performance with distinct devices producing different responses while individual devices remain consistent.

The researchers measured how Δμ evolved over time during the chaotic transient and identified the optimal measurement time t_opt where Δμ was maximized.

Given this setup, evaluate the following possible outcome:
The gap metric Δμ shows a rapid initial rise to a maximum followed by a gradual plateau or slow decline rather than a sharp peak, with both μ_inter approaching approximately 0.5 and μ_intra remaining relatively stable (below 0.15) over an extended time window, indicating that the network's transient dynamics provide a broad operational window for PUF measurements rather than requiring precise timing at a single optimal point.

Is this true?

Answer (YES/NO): NO